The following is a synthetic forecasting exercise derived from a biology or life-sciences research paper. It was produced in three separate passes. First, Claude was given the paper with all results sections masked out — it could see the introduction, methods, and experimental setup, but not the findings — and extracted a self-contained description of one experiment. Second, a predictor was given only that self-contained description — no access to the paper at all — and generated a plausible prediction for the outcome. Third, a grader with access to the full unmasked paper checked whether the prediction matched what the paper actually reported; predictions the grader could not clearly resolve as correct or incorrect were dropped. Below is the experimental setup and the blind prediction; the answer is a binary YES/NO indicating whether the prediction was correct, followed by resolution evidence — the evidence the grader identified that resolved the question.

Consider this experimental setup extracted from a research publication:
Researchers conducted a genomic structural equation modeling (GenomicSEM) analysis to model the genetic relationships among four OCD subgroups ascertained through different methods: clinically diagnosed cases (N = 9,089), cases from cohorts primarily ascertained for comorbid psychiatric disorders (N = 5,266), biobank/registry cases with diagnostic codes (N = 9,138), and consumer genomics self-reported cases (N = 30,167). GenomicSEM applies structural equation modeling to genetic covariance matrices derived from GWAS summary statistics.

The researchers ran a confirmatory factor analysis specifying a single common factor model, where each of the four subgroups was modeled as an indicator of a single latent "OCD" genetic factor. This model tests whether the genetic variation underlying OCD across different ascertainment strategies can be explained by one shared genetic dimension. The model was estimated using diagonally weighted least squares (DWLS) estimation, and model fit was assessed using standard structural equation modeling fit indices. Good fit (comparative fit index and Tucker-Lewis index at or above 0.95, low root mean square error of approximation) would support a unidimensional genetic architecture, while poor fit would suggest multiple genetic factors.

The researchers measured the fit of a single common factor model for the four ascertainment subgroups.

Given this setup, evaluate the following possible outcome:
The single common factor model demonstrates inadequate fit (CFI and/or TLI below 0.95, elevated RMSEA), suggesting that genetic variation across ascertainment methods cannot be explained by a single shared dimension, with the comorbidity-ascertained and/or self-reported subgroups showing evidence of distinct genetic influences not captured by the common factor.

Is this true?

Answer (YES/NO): NO